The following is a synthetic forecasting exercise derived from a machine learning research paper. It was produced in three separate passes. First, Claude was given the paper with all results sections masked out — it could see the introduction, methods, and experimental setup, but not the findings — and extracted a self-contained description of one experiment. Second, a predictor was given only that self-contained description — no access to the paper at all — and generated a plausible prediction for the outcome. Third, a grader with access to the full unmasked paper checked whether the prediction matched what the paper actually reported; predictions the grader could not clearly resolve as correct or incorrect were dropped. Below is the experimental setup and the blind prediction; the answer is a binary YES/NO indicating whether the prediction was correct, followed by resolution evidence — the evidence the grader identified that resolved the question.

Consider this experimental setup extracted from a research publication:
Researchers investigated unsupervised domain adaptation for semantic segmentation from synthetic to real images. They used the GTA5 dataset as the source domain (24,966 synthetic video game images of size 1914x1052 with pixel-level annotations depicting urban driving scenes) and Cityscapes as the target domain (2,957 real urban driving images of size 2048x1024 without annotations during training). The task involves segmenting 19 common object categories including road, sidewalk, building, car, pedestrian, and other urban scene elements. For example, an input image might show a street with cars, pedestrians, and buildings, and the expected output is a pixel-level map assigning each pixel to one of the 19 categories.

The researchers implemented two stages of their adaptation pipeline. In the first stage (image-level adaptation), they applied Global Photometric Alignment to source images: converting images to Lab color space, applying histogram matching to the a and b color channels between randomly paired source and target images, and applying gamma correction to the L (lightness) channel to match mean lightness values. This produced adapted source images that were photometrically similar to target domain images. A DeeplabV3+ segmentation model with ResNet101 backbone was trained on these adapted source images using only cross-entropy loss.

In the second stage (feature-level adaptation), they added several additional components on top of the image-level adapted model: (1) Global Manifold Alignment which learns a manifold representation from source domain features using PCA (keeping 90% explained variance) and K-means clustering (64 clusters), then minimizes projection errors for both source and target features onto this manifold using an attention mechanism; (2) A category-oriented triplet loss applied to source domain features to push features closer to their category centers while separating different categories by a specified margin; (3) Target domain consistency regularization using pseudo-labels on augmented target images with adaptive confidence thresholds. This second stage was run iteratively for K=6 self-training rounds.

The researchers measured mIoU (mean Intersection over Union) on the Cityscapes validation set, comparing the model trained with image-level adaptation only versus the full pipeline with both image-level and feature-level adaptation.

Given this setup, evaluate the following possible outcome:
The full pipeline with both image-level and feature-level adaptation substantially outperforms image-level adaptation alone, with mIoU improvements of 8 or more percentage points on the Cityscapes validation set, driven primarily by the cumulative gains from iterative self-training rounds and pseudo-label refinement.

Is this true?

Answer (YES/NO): YES